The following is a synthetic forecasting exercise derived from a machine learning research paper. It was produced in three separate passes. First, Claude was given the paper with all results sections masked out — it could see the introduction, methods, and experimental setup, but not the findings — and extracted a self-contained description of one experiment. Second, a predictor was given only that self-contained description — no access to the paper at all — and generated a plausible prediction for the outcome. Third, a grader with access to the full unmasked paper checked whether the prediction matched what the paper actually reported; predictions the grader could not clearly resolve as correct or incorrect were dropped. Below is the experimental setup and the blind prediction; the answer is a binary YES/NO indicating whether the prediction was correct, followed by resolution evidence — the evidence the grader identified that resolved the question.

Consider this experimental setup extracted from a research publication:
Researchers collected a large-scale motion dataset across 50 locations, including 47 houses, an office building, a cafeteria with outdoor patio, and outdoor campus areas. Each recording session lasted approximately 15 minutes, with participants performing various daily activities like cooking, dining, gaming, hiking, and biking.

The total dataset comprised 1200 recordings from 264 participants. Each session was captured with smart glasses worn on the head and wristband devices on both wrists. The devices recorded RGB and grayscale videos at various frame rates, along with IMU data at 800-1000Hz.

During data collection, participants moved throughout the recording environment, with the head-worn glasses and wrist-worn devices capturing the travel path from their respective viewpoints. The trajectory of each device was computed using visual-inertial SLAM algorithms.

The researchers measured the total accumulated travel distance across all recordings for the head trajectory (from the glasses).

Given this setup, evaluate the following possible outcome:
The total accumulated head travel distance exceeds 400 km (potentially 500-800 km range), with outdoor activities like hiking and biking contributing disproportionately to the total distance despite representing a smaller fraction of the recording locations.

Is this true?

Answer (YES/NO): NO